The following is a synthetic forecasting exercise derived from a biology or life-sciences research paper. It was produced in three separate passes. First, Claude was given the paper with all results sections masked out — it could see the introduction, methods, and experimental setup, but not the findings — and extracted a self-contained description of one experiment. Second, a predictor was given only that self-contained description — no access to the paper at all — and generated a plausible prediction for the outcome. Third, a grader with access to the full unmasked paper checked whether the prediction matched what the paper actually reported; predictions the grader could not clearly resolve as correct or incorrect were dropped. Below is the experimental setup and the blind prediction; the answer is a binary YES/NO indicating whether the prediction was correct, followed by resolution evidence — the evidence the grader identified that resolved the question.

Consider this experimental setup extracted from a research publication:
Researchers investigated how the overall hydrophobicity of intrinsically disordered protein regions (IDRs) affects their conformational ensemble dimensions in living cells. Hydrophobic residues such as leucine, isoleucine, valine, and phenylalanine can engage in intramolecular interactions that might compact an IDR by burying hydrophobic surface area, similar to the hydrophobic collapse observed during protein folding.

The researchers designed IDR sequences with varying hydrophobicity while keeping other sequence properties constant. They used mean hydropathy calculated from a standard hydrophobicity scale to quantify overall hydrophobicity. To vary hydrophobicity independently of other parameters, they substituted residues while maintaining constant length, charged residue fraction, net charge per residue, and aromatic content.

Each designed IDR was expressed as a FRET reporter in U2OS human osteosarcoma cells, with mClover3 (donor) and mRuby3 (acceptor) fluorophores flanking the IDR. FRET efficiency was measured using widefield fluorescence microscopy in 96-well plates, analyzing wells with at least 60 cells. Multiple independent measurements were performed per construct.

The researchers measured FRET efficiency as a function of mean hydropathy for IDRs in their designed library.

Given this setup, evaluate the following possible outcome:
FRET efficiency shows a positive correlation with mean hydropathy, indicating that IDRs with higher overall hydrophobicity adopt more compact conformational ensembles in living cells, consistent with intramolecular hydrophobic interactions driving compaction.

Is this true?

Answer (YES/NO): NO